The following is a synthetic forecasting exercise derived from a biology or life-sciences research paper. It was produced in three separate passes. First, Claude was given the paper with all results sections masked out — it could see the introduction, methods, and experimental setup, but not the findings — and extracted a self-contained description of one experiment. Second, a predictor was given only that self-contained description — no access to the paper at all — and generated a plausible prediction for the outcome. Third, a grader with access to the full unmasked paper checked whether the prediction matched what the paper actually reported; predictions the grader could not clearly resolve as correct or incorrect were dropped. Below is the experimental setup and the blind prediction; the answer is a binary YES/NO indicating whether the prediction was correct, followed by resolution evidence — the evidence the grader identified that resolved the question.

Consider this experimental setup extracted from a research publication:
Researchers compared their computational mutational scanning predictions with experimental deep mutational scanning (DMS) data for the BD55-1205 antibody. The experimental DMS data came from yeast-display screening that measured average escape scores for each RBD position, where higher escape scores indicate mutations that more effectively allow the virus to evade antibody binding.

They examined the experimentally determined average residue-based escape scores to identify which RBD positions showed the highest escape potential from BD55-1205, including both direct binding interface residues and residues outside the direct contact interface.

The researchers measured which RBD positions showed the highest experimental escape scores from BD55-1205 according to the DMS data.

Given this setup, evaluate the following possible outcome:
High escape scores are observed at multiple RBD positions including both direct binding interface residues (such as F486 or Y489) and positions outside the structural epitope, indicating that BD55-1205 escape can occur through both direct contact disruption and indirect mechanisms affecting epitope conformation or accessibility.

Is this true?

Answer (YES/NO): YES